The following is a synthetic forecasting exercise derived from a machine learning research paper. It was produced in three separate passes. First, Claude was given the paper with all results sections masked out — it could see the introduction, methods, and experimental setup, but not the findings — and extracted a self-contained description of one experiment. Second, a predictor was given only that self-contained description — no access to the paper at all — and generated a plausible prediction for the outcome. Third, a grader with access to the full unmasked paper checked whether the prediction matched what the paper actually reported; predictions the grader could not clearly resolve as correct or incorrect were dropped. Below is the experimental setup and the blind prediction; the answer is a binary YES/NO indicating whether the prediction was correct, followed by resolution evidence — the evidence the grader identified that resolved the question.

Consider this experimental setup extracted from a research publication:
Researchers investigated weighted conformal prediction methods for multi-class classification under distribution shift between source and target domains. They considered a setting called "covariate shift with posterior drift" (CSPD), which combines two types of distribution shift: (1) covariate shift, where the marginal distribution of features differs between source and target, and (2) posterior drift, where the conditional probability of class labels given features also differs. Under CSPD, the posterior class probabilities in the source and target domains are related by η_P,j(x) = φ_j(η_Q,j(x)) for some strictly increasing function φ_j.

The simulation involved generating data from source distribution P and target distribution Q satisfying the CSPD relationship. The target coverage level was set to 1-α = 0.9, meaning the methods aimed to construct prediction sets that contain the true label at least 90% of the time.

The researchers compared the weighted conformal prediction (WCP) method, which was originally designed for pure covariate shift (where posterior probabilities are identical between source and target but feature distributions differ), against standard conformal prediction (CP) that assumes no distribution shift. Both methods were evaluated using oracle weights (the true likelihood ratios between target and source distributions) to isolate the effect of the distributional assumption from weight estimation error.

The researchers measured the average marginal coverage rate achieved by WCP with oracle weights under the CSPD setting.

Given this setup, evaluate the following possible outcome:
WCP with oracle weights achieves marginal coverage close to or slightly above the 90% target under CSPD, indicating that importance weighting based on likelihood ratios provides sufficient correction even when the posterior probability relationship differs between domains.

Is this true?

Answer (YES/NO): NO